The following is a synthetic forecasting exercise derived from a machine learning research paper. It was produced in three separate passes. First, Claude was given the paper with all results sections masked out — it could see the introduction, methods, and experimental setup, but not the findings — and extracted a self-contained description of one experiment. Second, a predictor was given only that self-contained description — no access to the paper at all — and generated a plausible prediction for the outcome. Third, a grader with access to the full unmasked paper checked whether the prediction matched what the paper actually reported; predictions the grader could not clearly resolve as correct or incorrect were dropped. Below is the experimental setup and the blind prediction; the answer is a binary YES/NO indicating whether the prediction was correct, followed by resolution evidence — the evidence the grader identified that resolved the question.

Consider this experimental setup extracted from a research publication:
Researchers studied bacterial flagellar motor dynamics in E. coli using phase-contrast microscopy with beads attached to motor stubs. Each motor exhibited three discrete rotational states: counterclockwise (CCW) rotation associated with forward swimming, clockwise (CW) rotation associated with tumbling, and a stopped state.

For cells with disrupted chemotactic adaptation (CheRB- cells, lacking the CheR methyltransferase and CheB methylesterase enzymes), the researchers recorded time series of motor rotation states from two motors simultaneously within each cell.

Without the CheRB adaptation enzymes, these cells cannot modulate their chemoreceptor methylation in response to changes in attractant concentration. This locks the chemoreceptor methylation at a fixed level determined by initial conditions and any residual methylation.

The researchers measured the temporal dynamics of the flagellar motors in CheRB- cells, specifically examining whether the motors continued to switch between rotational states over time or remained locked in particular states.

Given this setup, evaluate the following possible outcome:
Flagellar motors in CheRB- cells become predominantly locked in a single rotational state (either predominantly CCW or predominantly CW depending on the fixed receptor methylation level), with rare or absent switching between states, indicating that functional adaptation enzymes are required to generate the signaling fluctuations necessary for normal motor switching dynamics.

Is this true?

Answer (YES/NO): NO